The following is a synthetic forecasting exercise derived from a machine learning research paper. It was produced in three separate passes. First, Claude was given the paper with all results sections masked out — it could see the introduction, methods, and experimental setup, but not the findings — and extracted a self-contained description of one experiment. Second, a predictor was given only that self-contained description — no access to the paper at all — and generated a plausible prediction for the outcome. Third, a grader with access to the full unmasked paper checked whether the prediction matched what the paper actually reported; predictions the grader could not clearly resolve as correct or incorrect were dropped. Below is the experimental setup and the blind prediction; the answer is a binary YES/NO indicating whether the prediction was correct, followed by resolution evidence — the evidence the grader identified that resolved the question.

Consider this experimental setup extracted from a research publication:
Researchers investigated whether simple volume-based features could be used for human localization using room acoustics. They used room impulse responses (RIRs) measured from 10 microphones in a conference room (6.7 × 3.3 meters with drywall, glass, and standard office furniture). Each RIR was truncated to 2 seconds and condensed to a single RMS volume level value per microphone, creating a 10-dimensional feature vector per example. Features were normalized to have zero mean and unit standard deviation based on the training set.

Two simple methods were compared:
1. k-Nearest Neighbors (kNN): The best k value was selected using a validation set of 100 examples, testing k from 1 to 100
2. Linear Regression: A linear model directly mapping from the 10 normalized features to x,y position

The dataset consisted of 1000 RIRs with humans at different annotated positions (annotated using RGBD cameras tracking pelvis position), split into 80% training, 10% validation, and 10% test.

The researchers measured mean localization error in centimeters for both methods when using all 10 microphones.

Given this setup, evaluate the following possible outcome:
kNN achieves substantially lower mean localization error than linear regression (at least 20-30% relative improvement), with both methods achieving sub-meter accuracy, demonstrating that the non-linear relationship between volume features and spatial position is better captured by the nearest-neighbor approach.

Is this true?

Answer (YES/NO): YES